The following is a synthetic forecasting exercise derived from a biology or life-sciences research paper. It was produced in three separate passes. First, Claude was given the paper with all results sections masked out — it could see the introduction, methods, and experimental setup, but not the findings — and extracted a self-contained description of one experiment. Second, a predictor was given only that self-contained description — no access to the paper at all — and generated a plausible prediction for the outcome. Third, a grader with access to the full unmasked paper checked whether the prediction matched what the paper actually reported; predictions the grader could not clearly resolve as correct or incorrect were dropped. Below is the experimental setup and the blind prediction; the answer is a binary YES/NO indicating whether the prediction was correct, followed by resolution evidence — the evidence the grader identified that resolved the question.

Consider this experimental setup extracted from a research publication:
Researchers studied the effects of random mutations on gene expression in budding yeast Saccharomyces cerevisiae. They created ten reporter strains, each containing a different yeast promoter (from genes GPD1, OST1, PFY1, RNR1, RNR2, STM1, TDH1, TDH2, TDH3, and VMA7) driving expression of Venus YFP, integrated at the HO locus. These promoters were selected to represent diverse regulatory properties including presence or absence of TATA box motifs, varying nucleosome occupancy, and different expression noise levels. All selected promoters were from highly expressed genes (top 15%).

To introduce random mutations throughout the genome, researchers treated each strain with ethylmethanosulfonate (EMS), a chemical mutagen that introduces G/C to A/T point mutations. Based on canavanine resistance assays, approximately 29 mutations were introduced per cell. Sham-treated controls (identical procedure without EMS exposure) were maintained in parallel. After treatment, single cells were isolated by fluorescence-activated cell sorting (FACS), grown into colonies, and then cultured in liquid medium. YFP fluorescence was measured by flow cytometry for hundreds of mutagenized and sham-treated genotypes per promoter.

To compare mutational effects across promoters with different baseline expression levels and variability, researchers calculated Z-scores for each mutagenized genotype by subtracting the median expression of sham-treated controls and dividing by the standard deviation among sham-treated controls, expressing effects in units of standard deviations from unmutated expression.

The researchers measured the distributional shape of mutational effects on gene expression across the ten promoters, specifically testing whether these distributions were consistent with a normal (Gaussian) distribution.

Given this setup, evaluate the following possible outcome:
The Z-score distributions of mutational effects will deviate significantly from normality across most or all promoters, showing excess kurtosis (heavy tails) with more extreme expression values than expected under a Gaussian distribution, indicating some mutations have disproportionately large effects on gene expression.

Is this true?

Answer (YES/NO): YES